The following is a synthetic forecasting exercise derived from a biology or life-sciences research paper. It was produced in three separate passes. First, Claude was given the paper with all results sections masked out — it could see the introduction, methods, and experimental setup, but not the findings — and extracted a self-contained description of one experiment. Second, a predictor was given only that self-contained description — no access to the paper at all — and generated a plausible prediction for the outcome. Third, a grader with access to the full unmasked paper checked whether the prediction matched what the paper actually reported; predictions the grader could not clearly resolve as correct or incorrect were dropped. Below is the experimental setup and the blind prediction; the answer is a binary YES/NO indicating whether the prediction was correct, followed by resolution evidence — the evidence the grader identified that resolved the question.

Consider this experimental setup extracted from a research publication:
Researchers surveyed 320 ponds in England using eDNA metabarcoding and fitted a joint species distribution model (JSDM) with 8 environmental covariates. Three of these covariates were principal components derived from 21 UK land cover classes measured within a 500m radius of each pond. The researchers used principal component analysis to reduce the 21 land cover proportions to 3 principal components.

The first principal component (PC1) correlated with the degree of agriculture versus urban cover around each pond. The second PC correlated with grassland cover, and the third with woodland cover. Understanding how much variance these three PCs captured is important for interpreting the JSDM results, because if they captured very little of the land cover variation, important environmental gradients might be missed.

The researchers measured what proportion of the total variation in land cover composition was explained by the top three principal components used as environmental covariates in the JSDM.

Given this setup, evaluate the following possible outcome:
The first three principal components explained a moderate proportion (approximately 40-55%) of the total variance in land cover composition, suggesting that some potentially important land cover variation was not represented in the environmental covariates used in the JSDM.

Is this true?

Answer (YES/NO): YES